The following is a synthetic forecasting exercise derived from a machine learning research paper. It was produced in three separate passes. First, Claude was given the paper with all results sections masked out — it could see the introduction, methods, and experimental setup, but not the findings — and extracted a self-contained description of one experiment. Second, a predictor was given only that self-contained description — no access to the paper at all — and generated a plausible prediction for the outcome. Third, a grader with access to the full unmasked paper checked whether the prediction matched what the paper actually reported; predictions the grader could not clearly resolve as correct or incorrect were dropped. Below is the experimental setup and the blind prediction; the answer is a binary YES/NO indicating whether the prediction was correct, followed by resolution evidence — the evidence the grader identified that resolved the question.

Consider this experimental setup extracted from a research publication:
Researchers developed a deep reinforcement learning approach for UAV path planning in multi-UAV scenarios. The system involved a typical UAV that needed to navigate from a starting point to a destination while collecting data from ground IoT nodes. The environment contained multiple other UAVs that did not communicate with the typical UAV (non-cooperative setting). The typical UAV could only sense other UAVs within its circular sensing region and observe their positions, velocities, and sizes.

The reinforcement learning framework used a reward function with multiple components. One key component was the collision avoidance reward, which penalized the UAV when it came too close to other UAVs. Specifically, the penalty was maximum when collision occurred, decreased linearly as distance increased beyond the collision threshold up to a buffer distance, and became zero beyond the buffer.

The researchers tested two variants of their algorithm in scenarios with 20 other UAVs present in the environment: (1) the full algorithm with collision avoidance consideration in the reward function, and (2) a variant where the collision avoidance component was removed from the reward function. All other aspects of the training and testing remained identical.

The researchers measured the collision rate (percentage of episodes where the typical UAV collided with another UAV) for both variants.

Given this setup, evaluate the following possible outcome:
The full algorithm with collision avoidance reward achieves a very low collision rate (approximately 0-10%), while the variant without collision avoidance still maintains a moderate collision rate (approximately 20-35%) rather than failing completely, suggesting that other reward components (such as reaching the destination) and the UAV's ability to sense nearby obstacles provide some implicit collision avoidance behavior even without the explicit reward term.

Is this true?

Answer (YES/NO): YES